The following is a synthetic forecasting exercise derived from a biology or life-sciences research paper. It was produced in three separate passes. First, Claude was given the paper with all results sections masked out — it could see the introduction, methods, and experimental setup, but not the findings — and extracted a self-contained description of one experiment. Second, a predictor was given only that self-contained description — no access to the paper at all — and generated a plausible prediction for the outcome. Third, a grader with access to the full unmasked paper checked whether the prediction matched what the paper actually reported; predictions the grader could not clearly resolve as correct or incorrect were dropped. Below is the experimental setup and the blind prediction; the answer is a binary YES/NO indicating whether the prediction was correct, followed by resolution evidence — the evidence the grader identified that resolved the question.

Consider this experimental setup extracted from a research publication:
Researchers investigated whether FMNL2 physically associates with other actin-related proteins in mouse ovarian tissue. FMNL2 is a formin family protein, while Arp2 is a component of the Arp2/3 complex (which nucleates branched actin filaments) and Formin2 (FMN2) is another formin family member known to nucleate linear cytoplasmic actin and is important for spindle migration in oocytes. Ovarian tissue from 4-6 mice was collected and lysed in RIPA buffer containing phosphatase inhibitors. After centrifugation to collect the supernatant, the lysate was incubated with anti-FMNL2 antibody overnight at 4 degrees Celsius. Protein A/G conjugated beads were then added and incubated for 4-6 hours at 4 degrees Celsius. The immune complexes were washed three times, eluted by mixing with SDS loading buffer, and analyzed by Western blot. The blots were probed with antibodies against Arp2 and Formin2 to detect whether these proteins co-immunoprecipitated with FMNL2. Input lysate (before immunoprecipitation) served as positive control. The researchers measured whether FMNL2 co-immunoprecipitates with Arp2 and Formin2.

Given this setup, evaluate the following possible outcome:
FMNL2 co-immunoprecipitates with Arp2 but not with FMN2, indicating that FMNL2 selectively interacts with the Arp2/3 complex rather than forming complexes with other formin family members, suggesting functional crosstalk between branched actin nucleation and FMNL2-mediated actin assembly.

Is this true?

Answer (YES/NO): NO